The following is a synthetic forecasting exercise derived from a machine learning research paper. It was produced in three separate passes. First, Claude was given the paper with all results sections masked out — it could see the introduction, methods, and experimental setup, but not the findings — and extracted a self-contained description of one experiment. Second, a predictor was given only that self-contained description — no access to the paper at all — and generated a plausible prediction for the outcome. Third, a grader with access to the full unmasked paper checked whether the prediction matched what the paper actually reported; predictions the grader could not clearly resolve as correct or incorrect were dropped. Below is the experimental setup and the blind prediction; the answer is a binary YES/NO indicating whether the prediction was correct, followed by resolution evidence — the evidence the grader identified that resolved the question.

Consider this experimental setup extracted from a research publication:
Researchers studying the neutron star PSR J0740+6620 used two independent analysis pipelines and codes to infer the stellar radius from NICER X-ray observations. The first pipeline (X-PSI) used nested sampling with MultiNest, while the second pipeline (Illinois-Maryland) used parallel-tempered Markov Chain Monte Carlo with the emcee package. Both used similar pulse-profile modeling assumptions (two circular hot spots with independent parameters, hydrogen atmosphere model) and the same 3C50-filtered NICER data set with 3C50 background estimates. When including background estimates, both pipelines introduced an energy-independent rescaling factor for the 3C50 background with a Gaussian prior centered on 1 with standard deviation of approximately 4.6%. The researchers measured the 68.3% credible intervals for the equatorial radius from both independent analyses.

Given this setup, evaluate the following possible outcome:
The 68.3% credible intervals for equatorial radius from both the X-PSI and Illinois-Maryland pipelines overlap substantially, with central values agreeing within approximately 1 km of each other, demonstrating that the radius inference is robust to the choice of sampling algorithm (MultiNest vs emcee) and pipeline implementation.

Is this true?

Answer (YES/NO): YES